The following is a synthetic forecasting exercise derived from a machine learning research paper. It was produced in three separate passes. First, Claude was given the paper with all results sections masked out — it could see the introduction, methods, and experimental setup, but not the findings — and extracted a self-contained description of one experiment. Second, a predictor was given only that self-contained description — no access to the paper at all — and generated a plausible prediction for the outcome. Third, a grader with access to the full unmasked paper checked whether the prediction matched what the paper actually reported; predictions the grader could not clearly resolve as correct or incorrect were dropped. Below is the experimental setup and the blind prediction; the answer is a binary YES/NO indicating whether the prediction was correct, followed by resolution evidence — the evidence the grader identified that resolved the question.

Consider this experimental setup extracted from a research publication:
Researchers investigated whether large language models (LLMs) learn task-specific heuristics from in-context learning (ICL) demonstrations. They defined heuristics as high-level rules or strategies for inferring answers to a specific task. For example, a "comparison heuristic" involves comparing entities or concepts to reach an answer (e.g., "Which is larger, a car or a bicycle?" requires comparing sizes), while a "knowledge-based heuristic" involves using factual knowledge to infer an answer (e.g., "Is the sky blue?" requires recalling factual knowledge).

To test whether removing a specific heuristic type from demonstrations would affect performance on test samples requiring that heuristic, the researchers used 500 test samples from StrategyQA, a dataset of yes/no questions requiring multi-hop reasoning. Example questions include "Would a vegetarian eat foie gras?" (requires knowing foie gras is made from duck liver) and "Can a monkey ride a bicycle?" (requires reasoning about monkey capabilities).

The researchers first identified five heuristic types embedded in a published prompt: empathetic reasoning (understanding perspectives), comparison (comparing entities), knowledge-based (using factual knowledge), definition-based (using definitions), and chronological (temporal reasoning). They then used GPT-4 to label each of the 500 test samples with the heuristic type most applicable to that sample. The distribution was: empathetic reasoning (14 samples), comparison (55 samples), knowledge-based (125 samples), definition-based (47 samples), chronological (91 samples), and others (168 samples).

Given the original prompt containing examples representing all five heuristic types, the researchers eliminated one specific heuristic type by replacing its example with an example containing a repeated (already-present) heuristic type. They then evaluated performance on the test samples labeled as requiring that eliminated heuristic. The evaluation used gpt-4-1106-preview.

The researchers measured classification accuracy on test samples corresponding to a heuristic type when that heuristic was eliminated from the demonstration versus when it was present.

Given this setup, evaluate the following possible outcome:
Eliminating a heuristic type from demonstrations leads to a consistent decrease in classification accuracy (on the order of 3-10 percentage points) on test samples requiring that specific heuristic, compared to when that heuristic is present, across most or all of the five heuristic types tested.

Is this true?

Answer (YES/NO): YES